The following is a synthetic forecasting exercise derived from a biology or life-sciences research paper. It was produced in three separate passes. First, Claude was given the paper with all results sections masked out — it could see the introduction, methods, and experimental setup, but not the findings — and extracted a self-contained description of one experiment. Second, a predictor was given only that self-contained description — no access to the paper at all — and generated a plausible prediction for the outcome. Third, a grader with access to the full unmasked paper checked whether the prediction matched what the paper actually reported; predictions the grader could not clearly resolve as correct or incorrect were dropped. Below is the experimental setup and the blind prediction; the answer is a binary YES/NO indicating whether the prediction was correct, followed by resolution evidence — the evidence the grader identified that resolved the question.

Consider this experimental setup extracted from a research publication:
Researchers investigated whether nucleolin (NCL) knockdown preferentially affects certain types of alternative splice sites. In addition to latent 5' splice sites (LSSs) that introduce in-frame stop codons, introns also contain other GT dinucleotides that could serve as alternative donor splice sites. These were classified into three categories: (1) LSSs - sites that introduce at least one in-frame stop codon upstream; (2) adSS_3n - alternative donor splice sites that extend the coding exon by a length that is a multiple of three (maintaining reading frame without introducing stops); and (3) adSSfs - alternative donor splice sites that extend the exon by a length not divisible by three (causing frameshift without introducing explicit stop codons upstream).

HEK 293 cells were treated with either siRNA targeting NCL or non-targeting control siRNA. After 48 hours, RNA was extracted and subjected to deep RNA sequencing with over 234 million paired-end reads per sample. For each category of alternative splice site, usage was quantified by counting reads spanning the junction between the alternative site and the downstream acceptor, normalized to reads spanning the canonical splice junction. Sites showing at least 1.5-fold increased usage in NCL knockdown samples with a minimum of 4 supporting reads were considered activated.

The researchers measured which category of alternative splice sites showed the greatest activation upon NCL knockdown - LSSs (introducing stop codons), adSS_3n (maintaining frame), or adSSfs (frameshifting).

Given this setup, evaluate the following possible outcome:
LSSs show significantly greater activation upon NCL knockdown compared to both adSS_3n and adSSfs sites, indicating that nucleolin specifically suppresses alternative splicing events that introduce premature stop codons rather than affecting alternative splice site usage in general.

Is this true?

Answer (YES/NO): NO